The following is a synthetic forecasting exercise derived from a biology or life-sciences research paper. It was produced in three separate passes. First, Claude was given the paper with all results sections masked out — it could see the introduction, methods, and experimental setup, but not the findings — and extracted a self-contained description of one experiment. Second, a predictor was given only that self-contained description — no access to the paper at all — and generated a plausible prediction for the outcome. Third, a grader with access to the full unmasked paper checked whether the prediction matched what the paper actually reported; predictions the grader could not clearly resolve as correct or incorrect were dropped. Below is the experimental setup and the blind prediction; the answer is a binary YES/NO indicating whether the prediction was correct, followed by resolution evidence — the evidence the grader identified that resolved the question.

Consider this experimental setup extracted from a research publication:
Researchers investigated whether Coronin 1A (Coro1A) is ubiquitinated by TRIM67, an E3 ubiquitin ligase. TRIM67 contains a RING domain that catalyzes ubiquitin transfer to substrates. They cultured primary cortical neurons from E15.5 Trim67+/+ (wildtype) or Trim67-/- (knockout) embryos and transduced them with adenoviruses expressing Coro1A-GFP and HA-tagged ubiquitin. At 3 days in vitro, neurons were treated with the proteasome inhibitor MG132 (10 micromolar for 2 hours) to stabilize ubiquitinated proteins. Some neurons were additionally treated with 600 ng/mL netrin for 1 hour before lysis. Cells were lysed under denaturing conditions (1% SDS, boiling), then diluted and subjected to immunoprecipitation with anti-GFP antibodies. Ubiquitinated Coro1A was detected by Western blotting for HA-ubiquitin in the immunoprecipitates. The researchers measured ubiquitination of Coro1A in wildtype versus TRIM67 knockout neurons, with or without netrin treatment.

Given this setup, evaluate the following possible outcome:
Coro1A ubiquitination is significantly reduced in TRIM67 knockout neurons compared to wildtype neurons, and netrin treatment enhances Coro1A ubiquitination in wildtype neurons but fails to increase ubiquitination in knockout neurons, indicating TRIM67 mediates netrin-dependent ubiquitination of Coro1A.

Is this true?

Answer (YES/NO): NO